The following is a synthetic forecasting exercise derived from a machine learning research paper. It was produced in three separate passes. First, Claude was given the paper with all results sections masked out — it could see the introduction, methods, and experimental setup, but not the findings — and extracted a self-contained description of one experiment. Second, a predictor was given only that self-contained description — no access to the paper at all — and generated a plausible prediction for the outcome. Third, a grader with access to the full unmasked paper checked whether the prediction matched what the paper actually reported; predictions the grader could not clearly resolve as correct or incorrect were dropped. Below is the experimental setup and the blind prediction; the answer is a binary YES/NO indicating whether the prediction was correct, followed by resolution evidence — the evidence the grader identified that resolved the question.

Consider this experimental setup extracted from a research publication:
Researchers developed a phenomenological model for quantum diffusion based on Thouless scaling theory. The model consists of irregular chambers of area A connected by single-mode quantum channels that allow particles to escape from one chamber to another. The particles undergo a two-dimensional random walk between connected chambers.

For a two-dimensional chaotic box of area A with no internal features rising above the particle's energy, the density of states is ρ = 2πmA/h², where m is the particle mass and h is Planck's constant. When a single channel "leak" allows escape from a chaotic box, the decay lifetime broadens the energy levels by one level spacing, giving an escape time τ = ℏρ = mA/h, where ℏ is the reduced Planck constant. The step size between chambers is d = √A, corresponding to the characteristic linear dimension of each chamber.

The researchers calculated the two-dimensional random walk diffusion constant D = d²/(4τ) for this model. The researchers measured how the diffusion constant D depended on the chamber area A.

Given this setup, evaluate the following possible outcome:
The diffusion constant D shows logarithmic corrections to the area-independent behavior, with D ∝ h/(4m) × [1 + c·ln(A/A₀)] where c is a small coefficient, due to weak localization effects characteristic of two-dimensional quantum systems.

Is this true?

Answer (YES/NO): NO